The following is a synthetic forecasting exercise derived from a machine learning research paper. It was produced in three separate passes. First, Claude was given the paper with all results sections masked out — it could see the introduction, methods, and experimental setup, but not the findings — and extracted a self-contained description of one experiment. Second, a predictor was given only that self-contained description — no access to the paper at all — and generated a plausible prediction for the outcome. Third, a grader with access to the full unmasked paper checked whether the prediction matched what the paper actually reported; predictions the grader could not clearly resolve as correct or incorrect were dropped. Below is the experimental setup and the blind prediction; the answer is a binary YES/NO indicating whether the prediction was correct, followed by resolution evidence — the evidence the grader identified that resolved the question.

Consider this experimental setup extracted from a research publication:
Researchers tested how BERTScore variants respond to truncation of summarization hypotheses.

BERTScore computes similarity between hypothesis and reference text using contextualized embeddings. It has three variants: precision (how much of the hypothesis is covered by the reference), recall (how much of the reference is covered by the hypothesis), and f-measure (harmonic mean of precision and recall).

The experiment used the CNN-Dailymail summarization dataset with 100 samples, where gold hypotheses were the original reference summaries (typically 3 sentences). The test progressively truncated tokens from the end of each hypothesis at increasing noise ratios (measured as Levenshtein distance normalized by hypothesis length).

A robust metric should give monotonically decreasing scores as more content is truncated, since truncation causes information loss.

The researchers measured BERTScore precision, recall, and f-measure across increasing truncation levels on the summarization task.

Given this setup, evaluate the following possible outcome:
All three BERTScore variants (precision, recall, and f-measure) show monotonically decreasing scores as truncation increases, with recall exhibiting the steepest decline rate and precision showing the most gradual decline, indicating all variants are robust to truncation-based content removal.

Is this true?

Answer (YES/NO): NO